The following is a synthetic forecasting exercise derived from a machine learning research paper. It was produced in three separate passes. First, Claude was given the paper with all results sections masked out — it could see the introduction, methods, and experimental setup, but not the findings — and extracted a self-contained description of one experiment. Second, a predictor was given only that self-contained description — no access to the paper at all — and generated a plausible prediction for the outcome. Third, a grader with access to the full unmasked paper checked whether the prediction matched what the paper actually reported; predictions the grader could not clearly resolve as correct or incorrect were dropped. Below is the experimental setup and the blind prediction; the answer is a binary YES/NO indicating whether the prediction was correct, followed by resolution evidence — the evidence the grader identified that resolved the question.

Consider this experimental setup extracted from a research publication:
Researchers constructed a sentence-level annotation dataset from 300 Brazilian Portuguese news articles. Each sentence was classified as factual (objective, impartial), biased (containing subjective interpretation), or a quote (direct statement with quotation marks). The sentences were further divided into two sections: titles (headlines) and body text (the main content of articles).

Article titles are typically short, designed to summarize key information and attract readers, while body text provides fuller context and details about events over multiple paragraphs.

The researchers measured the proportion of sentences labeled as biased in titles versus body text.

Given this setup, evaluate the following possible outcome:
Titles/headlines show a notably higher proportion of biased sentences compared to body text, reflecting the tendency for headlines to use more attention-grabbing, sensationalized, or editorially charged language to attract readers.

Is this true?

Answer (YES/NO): NO